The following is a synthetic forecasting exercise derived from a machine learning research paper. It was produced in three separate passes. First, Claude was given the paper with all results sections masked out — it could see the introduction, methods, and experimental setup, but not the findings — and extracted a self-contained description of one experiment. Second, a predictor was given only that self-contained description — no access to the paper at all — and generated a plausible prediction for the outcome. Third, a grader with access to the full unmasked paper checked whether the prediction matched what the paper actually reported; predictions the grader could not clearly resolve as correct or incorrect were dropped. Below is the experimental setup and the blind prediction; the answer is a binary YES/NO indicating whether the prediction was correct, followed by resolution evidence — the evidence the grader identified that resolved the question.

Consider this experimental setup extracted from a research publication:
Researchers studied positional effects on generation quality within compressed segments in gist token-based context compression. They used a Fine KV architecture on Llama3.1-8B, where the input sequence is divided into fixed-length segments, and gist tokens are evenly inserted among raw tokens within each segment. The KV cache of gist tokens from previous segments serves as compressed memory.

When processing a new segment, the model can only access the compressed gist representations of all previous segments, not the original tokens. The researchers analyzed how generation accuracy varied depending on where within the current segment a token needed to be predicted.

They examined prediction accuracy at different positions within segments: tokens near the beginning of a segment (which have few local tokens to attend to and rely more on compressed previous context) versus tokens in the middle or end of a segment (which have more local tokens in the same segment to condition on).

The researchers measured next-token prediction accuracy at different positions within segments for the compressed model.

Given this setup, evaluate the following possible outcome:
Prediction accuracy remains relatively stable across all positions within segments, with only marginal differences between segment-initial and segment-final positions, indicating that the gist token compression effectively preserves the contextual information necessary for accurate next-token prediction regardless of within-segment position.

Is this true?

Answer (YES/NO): NO